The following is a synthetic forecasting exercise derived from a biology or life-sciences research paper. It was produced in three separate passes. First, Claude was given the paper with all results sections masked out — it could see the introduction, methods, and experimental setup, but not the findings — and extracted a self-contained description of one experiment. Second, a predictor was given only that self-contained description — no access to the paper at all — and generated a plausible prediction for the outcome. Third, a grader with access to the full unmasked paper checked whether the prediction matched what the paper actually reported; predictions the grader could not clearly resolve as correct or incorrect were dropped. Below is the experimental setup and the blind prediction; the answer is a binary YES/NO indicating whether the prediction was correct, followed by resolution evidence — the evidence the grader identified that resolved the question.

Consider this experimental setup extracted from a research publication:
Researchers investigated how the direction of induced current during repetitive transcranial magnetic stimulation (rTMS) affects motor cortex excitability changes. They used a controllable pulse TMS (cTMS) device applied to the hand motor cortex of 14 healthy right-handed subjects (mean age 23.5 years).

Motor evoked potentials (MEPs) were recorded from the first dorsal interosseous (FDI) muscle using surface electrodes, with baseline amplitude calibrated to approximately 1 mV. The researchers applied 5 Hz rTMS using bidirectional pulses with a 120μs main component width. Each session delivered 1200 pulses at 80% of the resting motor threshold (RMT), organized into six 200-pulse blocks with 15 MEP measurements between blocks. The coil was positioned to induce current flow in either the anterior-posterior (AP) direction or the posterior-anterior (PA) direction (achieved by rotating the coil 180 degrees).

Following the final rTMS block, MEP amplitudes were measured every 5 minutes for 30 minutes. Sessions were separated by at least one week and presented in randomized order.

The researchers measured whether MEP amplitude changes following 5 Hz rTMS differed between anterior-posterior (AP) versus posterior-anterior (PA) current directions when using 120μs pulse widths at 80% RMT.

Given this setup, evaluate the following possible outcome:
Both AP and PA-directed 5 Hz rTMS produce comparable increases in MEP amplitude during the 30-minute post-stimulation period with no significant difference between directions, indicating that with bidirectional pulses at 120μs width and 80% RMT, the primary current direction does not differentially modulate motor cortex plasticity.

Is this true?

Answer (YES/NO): NO